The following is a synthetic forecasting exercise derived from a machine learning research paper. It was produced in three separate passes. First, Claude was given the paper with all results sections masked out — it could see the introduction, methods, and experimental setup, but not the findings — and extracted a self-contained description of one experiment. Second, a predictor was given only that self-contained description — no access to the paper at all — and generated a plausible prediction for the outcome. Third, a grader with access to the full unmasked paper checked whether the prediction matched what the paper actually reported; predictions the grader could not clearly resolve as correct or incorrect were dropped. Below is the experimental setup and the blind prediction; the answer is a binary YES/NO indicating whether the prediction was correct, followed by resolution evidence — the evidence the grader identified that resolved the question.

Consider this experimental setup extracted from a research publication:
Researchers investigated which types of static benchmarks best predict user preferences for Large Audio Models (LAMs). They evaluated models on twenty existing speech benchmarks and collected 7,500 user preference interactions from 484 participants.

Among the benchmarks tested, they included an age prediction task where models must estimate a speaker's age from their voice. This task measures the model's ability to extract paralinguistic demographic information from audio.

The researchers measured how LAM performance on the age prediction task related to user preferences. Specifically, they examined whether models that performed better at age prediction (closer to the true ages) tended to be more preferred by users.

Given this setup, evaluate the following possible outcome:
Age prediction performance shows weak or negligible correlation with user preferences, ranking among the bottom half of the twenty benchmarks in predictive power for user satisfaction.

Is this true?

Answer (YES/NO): NO